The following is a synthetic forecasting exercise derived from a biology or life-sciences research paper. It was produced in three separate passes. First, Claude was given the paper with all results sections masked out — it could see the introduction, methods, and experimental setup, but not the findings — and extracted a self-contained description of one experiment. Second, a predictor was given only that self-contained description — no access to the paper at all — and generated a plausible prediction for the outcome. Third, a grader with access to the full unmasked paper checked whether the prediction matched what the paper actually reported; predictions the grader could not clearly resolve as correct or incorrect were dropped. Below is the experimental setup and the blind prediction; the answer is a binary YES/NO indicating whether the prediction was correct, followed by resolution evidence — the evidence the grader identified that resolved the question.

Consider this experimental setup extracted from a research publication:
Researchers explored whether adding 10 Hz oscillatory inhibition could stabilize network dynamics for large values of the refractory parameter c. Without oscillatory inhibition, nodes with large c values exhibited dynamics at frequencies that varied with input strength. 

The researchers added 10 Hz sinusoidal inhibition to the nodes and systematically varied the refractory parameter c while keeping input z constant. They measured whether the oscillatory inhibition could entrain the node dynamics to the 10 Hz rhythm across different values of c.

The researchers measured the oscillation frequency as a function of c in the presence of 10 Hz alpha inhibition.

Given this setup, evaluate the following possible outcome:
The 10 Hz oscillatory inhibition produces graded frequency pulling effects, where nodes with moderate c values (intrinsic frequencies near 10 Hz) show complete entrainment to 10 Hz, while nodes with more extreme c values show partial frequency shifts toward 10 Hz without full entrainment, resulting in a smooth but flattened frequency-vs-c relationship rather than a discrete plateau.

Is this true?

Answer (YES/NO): NO